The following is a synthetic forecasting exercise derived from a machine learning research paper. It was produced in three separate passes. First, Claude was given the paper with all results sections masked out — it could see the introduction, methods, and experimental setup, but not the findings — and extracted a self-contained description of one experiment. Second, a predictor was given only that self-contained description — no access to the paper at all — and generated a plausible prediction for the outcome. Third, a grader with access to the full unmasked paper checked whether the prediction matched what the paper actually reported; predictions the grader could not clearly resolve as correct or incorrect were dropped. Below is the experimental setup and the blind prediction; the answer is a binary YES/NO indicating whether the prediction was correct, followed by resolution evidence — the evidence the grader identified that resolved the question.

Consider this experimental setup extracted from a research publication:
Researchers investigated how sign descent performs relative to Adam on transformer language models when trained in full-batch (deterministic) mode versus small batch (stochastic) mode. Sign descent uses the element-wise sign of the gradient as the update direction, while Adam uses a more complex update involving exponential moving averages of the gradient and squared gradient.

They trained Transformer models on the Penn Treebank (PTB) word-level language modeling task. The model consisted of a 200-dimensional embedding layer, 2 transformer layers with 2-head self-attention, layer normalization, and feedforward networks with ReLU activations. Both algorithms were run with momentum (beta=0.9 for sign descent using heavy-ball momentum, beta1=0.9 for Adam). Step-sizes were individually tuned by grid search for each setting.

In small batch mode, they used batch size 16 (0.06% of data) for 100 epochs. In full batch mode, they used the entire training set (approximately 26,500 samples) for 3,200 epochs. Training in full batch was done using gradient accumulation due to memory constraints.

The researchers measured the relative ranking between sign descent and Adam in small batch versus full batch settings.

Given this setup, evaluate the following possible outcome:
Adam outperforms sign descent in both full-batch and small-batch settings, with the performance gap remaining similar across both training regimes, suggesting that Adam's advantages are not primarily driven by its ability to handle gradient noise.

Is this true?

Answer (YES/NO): NO